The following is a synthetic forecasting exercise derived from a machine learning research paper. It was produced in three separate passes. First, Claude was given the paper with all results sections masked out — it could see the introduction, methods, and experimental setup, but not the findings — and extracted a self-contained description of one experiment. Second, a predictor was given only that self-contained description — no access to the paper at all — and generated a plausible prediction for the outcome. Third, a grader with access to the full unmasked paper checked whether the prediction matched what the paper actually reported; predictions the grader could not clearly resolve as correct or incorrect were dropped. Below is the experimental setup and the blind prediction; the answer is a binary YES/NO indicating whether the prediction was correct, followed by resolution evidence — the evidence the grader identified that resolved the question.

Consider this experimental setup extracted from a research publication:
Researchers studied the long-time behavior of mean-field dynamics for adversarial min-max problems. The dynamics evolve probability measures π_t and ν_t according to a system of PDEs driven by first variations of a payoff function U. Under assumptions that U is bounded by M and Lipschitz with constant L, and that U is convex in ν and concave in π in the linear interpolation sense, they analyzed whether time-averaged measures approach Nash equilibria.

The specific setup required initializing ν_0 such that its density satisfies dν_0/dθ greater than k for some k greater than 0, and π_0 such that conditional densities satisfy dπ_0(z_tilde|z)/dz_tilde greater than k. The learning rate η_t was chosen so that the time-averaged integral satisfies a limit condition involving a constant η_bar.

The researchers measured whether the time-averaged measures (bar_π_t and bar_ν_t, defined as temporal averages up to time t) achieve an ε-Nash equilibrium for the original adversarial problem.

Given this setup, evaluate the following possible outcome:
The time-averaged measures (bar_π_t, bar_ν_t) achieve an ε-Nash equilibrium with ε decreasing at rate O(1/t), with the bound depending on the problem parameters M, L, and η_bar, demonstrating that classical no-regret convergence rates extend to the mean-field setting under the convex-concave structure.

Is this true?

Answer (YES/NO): NO